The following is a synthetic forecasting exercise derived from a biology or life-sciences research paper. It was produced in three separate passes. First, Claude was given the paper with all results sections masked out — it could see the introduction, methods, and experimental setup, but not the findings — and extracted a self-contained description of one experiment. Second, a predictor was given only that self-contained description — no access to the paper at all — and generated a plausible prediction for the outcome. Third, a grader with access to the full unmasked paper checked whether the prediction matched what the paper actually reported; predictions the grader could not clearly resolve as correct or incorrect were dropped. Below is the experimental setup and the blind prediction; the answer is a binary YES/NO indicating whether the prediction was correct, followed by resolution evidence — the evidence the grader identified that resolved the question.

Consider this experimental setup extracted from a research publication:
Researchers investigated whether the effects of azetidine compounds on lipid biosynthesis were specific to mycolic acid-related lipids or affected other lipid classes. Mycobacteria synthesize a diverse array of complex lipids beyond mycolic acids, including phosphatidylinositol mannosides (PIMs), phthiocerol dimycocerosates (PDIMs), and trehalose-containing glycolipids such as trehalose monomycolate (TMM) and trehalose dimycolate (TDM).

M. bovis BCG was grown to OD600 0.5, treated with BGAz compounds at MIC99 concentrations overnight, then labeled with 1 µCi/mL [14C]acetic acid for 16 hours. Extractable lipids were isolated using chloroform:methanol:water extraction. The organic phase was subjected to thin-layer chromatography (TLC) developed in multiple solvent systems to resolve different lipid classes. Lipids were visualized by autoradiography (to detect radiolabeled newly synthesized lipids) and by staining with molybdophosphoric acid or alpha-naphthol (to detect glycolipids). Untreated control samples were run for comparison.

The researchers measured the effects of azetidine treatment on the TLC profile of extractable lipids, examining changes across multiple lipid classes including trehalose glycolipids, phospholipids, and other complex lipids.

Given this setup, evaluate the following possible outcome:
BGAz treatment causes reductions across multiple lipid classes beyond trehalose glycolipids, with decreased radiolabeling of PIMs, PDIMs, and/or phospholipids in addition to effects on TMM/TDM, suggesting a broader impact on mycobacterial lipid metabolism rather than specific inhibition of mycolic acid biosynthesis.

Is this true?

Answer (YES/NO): NO